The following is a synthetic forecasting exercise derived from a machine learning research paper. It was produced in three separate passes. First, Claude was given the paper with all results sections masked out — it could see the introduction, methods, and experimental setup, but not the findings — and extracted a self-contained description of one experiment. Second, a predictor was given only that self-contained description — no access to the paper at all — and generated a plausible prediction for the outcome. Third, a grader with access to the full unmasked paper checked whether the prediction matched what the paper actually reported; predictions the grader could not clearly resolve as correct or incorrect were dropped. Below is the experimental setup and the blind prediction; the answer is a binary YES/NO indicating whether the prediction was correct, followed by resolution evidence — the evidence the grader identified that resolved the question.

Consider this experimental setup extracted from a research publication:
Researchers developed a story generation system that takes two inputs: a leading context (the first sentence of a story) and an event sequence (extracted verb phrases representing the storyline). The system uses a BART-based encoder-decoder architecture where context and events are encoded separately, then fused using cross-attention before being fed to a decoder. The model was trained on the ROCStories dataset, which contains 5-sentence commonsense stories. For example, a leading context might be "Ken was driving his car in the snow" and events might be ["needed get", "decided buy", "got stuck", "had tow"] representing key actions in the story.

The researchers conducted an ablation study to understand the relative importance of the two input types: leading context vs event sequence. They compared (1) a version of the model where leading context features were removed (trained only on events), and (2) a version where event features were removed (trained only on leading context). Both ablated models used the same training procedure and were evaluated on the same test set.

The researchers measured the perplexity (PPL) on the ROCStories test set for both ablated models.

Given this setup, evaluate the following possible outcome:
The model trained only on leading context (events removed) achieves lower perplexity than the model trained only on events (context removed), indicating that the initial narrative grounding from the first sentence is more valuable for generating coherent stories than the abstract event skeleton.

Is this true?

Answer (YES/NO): NO